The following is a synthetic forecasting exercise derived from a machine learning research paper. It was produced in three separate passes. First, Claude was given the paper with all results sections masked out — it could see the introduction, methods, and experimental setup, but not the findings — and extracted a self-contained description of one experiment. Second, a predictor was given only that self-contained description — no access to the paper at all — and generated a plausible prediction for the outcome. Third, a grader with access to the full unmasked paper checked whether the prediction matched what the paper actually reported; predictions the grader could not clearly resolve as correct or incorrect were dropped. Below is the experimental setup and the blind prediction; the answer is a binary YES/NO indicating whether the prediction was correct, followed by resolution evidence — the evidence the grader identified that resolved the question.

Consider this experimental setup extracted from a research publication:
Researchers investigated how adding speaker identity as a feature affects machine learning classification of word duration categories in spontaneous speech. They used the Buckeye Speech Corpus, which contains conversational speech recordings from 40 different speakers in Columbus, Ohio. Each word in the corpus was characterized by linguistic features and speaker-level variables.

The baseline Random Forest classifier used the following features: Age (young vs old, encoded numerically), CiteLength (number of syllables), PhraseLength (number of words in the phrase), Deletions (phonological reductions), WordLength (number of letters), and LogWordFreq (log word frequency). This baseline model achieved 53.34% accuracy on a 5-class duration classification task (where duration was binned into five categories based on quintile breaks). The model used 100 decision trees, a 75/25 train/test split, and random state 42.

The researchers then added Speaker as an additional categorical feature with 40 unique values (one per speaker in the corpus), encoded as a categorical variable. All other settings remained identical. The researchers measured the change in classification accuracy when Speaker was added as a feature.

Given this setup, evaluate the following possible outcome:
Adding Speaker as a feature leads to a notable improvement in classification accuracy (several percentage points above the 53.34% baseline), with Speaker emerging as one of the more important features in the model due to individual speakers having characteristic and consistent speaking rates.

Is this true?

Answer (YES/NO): YES